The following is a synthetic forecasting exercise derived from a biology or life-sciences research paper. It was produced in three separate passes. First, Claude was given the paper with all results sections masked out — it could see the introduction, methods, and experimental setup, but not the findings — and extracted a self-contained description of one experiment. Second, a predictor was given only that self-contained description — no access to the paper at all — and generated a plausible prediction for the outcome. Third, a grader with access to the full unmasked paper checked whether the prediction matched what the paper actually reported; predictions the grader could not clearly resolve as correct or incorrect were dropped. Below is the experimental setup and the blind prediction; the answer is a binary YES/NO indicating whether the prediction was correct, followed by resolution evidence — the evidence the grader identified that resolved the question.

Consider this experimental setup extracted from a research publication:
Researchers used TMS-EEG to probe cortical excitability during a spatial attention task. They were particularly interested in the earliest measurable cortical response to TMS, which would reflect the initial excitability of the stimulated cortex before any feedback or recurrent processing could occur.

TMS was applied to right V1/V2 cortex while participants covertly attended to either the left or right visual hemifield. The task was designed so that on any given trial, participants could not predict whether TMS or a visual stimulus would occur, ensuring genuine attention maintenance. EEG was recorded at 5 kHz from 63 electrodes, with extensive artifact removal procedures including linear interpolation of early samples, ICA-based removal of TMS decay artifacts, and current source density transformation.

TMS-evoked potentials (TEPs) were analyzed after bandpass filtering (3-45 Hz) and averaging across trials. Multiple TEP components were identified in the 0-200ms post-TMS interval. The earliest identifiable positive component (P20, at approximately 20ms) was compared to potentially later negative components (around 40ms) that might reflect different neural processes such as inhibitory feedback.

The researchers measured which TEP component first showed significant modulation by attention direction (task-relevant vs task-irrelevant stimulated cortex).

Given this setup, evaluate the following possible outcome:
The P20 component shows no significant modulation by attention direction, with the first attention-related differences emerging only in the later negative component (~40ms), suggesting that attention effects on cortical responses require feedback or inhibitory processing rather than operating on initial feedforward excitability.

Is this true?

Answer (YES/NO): NO